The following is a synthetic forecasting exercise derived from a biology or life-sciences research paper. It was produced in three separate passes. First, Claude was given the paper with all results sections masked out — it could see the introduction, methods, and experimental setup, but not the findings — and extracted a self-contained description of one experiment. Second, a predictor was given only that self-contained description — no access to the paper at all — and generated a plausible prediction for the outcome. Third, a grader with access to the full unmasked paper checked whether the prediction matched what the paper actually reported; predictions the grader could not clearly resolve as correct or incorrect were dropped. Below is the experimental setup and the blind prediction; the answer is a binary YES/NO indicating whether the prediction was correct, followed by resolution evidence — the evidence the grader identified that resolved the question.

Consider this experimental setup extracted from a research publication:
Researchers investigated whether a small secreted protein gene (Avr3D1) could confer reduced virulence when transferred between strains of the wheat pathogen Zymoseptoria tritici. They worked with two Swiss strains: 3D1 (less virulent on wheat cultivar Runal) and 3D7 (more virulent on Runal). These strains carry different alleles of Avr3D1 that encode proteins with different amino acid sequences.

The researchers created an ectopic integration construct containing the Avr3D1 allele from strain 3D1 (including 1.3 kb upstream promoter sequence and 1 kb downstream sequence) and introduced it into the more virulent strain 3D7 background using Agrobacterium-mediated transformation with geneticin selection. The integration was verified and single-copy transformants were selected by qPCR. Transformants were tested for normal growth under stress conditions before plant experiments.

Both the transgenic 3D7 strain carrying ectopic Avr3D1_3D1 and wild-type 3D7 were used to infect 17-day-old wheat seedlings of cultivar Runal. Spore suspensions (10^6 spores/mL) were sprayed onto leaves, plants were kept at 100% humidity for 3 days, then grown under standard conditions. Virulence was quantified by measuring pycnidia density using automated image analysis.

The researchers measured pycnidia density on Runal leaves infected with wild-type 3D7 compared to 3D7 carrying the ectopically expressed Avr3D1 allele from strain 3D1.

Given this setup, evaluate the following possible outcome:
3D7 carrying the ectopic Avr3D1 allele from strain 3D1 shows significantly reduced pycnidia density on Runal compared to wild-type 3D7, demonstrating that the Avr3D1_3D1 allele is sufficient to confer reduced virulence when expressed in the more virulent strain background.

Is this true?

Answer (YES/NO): YES